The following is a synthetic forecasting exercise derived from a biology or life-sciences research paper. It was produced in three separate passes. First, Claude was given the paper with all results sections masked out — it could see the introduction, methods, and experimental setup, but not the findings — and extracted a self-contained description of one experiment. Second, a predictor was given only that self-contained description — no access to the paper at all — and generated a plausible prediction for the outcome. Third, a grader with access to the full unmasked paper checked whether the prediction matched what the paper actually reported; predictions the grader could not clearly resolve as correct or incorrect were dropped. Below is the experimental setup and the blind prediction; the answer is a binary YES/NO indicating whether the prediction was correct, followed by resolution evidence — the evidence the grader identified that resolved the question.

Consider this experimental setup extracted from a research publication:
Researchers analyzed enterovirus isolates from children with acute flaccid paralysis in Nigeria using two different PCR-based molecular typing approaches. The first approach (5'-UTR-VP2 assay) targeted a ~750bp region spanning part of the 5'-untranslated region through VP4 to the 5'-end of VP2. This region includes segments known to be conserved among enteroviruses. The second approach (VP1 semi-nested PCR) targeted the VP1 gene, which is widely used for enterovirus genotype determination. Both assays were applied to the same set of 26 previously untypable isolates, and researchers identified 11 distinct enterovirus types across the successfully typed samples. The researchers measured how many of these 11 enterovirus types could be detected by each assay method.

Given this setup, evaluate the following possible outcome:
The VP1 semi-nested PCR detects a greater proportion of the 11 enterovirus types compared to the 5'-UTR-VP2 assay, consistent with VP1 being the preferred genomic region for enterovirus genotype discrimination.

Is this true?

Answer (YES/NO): YES